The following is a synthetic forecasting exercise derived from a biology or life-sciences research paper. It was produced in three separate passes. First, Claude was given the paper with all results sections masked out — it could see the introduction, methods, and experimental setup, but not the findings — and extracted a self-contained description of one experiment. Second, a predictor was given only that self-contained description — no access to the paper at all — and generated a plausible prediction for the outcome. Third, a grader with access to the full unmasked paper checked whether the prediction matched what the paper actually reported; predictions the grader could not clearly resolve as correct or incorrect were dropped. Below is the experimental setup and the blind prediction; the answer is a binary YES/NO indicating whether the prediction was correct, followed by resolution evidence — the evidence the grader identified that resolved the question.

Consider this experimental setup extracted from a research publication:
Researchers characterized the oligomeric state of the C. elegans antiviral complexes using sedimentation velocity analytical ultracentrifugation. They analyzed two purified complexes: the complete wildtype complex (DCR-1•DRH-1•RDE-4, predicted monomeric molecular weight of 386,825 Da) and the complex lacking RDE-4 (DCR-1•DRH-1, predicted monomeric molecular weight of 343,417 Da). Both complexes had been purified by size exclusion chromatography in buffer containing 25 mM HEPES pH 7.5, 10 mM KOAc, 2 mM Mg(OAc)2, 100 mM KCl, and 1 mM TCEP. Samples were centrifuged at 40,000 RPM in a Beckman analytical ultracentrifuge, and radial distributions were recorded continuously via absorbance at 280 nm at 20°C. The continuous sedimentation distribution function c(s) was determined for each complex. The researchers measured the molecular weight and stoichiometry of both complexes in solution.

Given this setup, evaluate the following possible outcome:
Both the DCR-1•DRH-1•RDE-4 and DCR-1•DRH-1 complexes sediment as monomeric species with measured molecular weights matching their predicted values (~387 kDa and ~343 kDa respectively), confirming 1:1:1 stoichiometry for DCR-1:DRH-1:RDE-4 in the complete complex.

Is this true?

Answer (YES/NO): YES